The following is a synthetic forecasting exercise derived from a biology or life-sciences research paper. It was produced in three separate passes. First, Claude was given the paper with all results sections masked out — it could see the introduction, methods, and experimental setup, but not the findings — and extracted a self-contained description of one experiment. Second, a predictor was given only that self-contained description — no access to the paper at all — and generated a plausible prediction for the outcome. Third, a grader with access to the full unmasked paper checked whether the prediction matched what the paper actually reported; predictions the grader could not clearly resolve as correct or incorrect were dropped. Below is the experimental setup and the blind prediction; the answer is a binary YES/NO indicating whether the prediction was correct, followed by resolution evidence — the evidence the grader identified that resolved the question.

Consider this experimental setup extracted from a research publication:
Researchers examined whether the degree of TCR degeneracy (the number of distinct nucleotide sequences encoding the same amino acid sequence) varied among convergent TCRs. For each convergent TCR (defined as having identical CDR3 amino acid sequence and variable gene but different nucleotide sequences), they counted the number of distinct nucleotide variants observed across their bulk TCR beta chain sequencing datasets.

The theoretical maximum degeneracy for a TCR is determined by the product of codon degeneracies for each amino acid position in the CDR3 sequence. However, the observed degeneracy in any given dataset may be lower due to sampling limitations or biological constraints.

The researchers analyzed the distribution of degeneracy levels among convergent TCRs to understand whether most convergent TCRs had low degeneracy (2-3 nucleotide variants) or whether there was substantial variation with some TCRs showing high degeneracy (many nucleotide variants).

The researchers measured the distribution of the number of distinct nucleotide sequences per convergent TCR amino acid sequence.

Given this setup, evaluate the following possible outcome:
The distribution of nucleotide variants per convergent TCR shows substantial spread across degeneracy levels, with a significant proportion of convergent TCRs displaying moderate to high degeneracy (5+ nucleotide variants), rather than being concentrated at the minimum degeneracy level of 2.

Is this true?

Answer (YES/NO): NO